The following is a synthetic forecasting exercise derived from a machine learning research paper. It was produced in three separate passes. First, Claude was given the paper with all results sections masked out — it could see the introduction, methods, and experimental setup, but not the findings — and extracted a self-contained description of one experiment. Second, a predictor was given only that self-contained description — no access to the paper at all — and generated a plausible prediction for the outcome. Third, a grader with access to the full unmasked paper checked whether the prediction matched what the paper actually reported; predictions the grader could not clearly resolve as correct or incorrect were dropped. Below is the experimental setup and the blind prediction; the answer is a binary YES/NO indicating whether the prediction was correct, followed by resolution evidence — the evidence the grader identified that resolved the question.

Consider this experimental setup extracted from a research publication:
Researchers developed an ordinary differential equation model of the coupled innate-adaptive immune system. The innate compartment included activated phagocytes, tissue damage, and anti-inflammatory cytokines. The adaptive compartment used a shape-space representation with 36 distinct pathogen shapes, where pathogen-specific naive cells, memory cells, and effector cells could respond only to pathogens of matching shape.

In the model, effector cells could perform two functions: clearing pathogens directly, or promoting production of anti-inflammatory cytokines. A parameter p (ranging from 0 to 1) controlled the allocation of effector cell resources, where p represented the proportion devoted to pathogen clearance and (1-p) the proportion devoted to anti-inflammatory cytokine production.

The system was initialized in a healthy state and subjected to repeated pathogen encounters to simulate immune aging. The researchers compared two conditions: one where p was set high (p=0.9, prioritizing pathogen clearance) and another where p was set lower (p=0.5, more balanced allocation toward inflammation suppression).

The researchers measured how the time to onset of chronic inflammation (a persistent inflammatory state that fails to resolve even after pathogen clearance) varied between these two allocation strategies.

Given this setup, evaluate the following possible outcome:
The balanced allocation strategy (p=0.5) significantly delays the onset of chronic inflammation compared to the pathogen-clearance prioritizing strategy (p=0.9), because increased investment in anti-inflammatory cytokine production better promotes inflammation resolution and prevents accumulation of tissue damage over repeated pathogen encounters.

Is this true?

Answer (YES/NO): YES